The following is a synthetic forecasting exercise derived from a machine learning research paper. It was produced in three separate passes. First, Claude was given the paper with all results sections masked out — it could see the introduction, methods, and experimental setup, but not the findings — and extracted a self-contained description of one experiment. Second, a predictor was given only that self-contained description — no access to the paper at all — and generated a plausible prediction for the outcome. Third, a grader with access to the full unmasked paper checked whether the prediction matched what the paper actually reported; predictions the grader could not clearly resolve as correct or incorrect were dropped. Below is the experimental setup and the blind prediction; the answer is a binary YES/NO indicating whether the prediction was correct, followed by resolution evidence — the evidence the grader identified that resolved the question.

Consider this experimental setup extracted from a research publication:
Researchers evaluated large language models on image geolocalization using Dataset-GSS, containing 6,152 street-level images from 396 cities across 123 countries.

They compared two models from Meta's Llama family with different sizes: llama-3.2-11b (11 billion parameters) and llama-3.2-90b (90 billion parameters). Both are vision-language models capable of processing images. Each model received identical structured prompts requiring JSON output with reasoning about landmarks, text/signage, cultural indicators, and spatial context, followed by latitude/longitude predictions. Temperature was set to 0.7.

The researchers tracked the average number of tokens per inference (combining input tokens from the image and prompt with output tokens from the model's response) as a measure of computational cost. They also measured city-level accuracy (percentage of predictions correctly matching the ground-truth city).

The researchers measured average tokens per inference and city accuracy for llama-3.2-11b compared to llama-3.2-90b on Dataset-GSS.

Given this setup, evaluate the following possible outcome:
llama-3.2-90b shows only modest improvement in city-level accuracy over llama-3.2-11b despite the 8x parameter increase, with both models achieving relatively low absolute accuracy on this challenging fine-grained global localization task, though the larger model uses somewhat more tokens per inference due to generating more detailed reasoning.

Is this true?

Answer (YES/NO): NO